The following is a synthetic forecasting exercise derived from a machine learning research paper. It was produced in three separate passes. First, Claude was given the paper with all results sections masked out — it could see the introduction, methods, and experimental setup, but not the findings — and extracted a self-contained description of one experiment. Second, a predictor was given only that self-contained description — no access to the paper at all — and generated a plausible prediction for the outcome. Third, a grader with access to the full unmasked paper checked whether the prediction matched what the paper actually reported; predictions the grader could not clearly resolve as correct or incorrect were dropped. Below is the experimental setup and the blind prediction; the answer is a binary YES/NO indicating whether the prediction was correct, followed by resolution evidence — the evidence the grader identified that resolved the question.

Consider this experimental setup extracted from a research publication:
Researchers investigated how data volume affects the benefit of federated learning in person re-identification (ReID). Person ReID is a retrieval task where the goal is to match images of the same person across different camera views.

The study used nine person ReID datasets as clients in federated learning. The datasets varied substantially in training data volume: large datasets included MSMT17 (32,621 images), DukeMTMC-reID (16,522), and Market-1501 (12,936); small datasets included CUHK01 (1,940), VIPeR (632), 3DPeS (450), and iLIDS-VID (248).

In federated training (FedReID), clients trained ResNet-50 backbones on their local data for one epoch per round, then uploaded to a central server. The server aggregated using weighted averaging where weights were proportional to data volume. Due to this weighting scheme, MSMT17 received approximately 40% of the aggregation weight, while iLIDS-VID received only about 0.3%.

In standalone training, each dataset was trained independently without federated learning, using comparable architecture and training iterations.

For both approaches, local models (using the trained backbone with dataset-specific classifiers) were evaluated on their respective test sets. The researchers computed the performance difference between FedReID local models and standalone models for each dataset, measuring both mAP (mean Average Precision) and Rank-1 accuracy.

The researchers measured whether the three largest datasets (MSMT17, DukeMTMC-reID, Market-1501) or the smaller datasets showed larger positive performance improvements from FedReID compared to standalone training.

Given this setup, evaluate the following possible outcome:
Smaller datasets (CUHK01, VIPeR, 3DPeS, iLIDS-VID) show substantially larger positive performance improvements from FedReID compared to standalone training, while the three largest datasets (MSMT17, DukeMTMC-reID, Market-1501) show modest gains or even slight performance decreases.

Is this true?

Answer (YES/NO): NO